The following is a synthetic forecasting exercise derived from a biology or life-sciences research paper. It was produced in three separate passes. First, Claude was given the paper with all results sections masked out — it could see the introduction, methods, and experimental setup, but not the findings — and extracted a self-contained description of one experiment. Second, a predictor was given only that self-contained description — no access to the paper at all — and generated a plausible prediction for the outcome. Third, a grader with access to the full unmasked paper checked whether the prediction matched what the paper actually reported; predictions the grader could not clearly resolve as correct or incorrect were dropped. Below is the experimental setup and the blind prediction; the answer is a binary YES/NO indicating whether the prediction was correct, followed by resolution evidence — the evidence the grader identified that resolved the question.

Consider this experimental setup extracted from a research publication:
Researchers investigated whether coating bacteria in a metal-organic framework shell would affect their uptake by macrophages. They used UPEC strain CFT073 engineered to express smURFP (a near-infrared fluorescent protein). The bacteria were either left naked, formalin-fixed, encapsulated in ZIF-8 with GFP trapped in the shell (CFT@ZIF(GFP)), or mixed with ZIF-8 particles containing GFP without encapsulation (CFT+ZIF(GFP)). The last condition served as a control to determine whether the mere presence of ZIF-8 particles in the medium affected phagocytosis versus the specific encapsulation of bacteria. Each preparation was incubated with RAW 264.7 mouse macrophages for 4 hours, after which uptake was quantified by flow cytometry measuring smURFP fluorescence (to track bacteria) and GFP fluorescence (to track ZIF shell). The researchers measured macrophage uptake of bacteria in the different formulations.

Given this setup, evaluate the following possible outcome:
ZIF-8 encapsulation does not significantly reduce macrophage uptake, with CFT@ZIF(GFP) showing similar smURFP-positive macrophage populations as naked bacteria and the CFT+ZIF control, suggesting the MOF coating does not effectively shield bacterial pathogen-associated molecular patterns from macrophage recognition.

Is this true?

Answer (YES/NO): NO